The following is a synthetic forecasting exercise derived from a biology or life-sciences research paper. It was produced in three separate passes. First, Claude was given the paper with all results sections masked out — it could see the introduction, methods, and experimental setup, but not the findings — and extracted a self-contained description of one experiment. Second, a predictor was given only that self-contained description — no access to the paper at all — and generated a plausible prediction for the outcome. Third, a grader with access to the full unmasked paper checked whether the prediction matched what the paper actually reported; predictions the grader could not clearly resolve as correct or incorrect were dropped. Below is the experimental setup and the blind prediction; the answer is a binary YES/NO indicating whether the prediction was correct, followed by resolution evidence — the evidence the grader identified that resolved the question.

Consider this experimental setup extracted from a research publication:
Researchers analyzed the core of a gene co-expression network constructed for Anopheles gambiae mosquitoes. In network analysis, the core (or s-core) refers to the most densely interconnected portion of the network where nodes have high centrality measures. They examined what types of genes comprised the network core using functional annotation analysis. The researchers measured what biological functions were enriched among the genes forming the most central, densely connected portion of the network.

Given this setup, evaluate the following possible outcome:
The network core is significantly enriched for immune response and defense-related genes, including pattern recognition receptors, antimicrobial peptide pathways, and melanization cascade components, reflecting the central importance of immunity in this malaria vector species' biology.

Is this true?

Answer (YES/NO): NO